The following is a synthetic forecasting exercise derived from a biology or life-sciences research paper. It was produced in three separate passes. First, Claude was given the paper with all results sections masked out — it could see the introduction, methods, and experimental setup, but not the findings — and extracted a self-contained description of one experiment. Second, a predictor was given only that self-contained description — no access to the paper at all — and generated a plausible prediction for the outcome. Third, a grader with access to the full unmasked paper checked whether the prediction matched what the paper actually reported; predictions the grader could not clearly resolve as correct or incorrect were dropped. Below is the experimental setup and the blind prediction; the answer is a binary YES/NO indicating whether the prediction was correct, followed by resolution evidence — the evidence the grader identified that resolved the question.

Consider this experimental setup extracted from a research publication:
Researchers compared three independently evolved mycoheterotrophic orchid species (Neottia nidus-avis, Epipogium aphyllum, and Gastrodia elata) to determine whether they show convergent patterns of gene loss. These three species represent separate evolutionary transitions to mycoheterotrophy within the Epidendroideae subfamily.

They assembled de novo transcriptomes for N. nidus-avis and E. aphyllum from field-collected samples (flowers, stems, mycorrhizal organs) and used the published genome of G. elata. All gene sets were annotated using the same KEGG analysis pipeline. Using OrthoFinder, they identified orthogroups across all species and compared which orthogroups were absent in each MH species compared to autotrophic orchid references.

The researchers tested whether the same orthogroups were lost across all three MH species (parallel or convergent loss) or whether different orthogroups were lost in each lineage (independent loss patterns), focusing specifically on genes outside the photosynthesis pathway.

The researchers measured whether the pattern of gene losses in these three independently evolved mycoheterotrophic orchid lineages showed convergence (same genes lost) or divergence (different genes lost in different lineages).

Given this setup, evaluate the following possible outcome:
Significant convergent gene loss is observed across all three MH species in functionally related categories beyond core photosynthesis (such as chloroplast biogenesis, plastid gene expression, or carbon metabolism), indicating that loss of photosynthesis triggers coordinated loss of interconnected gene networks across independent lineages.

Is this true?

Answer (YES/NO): NO